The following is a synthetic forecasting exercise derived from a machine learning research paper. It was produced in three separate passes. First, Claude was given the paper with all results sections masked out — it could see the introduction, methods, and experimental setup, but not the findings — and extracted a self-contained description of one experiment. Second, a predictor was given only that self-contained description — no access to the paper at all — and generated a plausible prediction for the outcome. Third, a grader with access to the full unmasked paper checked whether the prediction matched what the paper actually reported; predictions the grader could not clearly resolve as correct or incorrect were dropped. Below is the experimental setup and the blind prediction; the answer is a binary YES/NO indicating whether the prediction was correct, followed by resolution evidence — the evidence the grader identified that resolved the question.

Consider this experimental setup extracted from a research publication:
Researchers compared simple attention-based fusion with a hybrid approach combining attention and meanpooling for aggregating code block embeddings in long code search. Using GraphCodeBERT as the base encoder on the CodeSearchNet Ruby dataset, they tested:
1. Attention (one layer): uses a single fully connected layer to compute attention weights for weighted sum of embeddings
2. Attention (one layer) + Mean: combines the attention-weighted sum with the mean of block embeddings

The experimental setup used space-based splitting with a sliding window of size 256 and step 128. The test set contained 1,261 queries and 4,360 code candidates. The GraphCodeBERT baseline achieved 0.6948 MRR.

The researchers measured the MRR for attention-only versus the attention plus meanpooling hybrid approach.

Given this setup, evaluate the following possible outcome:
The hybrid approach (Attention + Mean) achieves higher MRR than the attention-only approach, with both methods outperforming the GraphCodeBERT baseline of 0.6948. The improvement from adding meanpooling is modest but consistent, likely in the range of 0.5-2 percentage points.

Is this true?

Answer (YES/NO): NO